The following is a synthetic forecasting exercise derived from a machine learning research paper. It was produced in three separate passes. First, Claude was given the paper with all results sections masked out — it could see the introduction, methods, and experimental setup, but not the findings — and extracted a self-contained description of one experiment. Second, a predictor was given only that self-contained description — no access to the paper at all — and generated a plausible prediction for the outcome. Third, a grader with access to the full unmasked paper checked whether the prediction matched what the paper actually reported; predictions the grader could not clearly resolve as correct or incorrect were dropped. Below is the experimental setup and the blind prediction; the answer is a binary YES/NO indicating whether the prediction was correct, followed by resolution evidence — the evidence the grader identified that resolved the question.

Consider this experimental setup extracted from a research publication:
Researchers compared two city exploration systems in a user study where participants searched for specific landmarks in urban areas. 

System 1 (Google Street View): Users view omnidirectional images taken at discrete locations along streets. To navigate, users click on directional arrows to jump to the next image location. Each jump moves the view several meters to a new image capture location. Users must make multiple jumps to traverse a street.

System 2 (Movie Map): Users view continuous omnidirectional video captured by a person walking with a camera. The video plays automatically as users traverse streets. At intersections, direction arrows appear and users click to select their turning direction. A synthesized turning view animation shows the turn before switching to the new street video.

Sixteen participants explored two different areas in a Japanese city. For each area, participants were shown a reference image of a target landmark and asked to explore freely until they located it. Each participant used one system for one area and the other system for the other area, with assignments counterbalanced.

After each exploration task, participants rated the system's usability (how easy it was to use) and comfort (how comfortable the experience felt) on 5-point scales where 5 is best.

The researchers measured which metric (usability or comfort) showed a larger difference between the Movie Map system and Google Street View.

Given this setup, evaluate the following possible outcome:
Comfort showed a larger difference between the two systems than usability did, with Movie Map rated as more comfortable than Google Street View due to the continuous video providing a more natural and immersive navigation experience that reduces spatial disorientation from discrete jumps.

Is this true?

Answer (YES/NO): YES